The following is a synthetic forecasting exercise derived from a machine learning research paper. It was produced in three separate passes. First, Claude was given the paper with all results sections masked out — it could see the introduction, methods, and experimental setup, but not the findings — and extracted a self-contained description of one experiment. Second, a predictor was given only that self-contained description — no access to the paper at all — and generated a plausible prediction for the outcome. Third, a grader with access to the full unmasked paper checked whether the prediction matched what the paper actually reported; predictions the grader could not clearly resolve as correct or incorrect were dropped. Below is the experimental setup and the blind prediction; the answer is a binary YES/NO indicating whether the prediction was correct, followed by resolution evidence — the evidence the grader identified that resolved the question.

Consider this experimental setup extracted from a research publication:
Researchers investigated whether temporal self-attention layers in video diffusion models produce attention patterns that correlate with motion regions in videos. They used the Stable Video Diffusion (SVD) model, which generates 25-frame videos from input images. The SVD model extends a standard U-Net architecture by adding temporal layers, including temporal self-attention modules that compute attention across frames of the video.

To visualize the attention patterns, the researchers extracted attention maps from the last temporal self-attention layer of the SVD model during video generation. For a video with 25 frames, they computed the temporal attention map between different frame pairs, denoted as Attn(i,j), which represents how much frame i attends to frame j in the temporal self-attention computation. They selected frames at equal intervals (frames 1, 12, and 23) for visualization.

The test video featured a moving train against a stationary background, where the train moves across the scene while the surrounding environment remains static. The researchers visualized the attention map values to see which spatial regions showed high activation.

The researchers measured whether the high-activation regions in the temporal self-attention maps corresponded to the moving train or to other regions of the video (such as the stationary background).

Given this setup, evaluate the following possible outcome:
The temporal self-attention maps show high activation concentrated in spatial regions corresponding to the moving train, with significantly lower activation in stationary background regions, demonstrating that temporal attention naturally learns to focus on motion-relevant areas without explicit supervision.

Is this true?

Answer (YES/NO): YES